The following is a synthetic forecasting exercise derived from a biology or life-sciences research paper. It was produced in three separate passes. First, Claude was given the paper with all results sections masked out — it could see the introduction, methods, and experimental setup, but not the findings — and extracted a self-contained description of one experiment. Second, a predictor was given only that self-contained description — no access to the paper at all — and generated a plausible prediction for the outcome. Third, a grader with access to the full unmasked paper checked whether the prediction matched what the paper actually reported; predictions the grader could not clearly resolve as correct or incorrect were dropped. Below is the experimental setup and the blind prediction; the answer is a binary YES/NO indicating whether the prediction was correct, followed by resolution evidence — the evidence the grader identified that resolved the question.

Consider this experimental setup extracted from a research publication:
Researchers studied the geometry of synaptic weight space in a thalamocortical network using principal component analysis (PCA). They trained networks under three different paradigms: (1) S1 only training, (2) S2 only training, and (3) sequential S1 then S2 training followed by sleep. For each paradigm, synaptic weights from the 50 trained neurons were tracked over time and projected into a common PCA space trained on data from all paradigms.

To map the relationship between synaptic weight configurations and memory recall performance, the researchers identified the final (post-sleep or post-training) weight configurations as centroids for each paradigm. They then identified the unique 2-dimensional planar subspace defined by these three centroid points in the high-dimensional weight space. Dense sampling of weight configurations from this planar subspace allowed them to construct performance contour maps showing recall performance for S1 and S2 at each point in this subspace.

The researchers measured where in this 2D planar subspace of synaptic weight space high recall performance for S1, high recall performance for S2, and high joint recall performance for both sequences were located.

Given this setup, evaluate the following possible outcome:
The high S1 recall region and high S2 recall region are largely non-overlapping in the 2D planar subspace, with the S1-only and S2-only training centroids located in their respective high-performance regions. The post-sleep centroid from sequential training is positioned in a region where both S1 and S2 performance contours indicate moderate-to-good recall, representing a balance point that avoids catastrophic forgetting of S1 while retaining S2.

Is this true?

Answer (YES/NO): NO